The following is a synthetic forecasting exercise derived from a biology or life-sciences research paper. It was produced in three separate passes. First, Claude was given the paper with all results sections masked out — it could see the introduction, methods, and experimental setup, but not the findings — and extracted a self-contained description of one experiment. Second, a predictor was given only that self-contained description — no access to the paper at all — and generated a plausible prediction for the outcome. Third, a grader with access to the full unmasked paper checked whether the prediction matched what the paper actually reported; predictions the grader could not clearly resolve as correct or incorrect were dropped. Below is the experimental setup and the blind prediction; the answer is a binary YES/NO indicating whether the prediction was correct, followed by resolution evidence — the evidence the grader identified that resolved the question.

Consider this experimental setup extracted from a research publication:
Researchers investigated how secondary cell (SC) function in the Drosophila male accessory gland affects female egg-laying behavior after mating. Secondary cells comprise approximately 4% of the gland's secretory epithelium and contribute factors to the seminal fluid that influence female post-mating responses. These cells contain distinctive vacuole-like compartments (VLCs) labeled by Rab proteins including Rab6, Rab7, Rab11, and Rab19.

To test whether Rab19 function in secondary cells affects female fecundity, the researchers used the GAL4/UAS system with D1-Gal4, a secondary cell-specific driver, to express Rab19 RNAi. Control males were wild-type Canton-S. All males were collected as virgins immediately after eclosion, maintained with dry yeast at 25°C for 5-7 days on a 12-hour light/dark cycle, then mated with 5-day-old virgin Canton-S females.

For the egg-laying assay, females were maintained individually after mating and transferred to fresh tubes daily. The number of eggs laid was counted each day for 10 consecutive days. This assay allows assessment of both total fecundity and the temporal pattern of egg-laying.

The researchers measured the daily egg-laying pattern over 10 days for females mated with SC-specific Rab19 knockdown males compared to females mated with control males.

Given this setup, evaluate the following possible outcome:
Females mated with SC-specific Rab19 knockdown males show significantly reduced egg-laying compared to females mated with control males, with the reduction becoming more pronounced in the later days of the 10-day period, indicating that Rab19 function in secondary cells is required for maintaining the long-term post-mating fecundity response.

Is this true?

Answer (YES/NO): NO